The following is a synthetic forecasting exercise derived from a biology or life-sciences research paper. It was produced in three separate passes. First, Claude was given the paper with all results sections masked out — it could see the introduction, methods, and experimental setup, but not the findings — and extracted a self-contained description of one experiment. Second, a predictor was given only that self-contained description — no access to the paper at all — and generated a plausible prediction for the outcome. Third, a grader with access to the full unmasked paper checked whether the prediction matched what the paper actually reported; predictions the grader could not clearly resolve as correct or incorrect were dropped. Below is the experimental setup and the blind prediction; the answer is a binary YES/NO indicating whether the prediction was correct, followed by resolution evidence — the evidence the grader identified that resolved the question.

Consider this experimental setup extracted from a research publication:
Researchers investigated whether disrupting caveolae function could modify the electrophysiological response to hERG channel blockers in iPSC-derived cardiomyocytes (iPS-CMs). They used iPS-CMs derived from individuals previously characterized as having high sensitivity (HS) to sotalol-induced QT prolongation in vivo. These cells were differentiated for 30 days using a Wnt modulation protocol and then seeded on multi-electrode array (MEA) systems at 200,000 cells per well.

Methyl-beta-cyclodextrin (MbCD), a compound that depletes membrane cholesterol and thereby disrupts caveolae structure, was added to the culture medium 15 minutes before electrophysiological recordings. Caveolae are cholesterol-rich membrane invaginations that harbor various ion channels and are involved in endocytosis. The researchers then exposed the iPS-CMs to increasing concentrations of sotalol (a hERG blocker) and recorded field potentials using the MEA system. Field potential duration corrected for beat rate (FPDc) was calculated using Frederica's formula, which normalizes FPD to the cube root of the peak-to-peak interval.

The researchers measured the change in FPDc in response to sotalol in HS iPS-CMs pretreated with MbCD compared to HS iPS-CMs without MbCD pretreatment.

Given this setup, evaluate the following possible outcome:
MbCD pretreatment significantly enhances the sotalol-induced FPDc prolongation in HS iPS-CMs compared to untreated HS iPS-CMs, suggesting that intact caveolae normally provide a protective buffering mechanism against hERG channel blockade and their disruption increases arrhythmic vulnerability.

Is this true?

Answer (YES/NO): NO